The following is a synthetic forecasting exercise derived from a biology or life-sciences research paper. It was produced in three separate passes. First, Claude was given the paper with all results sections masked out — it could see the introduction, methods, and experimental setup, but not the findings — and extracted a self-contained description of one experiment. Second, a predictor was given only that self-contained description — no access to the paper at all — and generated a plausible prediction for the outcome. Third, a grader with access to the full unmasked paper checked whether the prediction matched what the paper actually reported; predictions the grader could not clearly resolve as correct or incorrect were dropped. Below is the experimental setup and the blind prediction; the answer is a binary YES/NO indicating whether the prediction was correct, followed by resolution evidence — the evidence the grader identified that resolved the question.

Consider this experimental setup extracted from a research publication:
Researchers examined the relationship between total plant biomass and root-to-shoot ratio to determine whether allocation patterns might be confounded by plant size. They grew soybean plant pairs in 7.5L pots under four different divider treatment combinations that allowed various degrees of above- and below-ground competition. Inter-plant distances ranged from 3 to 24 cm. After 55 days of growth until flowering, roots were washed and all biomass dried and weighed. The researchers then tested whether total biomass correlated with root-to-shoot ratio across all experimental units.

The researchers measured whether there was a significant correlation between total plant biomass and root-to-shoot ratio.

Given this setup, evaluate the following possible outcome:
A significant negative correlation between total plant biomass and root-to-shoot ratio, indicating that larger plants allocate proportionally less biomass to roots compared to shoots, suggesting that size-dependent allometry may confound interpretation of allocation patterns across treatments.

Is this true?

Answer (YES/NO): NO